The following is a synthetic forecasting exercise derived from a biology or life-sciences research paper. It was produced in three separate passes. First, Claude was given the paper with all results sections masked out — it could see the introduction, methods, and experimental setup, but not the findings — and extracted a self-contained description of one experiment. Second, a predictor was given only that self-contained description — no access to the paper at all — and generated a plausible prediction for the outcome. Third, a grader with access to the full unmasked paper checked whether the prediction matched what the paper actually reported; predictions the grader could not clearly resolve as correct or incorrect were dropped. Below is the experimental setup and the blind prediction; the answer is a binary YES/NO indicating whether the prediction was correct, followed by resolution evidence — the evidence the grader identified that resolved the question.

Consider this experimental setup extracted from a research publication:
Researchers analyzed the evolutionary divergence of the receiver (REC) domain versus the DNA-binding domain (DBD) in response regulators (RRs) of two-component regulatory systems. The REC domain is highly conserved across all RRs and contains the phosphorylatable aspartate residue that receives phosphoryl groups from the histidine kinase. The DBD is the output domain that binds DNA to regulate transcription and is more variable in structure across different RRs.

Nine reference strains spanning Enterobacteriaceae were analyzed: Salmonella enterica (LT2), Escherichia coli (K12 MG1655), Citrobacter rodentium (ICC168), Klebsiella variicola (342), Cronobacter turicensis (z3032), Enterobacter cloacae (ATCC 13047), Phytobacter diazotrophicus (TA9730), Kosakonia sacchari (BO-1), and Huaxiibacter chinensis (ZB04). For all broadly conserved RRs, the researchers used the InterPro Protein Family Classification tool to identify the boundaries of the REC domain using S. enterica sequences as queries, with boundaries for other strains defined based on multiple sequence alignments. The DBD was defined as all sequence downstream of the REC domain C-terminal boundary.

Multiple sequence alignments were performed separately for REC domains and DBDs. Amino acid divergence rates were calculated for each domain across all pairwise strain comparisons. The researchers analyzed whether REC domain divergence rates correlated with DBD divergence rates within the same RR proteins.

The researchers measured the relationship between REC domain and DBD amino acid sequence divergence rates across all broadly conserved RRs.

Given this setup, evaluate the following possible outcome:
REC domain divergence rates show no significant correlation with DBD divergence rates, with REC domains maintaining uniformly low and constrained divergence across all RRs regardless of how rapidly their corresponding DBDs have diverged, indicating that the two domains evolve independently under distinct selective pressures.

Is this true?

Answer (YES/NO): NO